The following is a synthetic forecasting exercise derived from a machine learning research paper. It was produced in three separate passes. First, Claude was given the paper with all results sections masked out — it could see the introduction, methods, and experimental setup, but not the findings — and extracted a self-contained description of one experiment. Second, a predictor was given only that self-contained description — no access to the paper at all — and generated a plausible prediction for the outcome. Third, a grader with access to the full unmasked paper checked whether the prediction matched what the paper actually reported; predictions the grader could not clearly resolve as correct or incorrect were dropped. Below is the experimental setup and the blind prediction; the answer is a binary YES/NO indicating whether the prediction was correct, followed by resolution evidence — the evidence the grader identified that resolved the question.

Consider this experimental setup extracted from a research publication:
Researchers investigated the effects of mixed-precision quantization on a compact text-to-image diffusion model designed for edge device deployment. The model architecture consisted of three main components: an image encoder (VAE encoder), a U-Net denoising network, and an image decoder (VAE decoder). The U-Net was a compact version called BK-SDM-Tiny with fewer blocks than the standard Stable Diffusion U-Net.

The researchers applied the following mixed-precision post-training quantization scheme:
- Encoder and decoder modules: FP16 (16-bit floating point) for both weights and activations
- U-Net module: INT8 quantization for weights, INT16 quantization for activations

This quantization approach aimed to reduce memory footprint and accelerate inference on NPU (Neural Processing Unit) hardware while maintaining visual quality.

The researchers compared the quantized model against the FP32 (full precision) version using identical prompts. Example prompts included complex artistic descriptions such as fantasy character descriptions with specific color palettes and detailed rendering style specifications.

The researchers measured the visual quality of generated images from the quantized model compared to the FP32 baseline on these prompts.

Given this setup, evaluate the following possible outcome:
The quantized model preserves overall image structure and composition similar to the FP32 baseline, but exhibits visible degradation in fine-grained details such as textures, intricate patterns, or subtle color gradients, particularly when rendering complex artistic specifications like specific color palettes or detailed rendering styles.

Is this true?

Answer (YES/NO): NO